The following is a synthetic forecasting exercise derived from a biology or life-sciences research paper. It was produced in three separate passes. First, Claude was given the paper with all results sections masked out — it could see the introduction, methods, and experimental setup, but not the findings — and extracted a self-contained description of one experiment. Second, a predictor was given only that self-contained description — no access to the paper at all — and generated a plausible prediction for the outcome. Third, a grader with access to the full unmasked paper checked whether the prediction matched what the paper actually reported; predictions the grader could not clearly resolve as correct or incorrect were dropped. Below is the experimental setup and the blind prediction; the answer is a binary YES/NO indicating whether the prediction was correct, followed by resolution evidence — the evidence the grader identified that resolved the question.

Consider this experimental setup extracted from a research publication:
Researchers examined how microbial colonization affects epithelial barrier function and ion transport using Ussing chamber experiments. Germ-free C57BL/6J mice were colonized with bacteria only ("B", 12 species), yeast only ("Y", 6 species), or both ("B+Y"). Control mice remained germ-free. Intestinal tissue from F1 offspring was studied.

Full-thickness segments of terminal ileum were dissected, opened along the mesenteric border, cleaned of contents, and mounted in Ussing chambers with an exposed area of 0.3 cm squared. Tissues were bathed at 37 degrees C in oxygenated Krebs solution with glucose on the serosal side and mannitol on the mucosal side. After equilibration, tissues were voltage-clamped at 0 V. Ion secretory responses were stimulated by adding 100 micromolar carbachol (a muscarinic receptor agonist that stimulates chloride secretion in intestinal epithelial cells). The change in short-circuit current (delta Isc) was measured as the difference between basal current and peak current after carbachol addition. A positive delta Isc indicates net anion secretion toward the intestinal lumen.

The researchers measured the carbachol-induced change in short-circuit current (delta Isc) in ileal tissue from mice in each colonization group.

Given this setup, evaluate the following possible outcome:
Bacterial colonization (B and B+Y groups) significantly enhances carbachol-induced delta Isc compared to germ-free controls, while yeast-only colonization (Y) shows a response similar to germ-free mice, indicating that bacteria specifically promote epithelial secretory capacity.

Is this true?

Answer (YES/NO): NO